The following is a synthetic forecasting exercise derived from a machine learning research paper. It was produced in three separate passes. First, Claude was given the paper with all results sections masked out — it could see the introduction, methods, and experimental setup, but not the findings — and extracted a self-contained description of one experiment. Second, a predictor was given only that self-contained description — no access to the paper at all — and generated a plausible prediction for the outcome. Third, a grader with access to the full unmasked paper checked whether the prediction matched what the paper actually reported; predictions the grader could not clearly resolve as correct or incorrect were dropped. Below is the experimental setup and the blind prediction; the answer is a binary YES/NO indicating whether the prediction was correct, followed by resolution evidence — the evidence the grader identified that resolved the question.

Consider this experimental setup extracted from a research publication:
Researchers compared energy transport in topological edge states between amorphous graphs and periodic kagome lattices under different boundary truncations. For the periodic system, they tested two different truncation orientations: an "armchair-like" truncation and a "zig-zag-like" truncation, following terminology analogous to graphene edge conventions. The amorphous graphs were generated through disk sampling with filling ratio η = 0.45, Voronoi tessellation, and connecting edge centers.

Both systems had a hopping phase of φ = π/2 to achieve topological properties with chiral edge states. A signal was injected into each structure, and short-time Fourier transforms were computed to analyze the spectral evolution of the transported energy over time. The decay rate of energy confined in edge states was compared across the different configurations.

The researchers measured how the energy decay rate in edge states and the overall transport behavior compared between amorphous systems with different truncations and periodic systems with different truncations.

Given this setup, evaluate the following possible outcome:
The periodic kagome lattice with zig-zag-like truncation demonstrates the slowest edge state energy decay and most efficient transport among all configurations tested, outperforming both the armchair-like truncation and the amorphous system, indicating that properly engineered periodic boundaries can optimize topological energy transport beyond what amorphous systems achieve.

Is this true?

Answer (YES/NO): NO